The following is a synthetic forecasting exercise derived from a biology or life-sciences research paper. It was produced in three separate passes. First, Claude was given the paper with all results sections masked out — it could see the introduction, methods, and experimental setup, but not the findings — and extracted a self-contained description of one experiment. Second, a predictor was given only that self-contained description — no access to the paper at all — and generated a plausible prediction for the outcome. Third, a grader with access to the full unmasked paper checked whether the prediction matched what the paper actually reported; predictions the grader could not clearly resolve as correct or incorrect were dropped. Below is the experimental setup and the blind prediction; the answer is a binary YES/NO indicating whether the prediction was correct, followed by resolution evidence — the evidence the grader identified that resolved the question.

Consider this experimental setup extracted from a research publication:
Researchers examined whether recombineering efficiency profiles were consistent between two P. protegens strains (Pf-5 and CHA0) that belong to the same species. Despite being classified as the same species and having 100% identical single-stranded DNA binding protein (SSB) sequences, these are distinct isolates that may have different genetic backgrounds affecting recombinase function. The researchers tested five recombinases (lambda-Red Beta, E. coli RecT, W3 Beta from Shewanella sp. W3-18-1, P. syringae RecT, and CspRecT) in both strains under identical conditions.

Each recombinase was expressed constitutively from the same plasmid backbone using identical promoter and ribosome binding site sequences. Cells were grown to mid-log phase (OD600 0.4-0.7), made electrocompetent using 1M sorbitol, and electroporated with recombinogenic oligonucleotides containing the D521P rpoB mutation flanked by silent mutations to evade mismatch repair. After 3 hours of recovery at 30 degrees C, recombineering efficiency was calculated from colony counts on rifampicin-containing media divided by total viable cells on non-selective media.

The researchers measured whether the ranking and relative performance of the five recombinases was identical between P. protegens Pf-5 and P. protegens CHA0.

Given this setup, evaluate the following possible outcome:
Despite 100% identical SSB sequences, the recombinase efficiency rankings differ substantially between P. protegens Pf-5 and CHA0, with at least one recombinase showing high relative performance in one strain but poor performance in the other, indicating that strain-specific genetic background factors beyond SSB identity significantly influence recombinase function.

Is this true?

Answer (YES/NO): YES